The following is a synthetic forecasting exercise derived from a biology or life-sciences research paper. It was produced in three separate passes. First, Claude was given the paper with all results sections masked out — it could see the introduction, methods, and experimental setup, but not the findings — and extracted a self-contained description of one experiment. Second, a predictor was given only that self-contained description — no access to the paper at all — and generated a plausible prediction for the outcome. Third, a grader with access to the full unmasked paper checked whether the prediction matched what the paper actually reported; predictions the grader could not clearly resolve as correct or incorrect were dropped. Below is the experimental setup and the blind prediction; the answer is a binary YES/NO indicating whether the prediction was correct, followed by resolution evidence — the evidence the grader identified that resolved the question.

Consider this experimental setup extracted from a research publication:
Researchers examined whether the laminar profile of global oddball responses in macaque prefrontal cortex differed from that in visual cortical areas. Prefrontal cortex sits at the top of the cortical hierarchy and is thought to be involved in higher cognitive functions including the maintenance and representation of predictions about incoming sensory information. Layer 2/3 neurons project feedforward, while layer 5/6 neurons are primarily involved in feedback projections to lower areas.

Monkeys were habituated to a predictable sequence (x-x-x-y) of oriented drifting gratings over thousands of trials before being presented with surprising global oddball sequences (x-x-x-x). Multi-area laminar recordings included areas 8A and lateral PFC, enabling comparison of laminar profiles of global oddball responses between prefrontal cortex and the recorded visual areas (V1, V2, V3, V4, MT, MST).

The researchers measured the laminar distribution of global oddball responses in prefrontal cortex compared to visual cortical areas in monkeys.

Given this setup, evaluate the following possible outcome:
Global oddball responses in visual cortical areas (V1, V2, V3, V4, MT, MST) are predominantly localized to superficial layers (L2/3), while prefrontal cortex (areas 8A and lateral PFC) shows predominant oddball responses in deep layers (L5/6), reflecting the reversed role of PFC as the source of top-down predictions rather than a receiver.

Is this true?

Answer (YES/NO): NO